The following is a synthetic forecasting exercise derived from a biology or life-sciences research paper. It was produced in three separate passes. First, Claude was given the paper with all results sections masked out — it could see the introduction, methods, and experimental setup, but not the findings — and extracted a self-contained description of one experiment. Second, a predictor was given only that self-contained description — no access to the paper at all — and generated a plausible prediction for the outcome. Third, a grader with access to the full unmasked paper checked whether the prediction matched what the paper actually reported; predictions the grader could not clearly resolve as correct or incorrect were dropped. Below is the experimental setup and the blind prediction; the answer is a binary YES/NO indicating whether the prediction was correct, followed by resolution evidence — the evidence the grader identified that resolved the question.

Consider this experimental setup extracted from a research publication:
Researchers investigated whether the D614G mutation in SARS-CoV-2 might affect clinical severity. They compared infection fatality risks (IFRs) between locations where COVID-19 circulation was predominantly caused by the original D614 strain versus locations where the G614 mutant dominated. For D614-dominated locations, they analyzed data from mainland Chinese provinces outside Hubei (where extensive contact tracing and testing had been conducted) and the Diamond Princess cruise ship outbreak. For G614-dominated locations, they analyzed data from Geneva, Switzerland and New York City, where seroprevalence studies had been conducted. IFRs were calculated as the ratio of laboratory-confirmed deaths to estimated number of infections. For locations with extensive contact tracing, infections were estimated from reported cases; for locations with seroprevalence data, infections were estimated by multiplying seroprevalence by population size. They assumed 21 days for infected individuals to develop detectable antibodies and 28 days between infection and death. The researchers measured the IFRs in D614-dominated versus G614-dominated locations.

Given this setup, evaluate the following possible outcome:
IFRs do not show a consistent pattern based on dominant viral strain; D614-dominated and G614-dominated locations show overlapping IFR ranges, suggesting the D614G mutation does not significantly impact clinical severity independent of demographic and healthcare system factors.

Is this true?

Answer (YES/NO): NO